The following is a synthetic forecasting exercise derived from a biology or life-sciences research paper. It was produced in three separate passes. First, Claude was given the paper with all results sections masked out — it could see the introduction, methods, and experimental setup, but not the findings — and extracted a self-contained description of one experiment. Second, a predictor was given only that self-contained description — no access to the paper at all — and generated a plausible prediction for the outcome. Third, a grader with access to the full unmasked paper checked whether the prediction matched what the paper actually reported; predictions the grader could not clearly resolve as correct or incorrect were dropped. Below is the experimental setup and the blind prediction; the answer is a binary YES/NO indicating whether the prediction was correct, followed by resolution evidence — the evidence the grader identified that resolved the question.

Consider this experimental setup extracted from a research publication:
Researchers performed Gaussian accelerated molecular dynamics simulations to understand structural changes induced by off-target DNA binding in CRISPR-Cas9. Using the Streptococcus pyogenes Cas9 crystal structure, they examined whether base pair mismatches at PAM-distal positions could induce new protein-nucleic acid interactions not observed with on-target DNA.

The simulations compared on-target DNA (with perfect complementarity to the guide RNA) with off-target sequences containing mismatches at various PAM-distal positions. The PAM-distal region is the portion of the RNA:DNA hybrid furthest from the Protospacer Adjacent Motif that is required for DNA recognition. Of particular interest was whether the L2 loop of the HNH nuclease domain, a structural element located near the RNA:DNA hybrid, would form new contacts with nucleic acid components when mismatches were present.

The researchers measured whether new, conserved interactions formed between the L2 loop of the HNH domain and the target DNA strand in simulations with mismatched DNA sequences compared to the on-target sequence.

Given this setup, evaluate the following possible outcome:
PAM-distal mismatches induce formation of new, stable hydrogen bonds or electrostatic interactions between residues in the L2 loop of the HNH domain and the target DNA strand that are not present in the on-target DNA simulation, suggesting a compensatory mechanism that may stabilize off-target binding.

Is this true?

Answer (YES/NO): NO